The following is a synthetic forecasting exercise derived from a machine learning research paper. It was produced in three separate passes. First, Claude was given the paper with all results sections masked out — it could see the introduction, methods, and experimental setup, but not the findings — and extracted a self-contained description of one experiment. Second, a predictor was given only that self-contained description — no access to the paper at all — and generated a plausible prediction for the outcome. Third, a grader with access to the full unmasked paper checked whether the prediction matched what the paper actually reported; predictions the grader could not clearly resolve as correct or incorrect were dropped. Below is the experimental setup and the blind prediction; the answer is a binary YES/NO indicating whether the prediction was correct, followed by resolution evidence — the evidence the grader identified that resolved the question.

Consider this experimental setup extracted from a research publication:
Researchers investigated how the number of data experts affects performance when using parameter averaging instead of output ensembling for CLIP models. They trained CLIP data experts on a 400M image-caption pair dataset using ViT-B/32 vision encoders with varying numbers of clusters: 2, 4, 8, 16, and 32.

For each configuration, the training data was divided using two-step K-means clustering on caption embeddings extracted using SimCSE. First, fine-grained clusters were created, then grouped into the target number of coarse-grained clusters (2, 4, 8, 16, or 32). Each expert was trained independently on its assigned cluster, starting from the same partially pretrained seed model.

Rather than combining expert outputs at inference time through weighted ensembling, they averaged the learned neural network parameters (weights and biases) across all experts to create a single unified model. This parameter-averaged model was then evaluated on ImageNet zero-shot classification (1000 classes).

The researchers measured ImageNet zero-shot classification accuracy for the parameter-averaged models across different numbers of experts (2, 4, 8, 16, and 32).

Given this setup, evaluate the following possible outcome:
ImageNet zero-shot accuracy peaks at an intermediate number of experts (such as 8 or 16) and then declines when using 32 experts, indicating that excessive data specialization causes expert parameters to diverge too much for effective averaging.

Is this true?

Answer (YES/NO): NO